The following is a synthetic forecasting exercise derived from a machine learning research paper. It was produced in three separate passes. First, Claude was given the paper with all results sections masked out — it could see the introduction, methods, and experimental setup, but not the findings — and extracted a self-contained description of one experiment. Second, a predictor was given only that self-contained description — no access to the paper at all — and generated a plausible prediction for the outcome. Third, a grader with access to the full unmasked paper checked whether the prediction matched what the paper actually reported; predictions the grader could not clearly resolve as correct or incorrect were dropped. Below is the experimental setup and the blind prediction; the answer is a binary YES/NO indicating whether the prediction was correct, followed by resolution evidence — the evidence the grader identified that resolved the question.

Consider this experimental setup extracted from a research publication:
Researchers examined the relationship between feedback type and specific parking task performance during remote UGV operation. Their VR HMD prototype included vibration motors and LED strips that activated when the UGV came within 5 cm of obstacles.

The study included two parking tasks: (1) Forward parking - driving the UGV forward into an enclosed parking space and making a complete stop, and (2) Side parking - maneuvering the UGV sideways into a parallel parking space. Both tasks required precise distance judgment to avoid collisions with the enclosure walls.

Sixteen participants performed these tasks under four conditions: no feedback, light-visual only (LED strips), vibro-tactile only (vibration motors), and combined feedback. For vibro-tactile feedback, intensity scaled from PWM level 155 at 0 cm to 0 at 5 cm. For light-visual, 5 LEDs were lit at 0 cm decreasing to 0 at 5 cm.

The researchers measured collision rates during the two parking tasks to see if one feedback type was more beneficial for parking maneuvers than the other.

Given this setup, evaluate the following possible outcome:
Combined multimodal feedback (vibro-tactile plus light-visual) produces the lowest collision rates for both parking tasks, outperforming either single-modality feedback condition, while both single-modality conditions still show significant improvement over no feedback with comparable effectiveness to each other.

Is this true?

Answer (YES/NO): NO